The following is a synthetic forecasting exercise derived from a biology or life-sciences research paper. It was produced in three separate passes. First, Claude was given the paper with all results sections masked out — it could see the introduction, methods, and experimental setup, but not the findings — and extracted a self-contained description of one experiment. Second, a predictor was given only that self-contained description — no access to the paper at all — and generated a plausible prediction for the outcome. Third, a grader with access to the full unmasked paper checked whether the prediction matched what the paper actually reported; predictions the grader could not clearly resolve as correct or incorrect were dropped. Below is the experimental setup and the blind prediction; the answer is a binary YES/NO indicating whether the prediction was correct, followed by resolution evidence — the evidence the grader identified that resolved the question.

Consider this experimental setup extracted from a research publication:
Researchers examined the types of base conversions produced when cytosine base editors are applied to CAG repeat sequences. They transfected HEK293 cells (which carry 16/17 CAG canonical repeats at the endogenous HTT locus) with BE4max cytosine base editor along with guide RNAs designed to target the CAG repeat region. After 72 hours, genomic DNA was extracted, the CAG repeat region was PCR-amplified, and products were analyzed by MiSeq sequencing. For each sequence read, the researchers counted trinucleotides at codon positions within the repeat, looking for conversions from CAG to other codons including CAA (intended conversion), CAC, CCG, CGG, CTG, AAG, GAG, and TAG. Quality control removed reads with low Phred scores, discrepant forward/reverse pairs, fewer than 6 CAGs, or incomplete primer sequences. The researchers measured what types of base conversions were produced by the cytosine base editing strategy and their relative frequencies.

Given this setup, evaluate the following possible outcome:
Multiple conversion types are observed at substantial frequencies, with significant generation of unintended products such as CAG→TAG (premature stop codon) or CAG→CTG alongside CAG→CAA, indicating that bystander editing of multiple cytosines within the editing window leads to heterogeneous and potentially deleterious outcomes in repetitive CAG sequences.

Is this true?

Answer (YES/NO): NO